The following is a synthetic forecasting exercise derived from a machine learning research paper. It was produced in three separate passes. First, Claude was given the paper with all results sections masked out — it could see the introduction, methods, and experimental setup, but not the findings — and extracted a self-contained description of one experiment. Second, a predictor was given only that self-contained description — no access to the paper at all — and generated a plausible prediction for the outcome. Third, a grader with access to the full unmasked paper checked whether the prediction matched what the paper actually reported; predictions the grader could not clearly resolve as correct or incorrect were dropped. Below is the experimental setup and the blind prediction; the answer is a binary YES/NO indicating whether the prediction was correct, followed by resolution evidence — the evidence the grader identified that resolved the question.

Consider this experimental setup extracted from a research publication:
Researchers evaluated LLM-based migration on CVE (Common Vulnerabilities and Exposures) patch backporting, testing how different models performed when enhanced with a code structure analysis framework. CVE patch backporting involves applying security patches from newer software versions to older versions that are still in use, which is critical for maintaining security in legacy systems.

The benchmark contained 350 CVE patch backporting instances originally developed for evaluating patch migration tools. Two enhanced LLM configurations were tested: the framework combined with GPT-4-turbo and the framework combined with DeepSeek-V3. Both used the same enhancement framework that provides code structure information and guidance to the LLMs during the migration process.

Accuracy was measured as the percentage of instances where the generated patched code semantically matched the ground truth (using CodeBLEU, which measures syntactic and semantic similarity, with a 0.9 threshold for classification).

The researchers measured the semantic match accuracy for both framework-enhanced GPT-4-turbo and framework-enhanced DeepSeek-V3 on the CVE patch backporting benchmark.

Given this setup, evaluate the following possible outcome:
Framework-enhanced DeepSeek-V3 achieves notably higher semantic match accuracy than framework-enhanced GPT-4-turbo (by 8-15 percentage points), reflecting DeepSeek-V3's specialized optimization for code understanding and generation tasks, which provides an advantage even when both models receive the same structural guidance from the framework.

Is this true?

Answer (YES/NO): NO